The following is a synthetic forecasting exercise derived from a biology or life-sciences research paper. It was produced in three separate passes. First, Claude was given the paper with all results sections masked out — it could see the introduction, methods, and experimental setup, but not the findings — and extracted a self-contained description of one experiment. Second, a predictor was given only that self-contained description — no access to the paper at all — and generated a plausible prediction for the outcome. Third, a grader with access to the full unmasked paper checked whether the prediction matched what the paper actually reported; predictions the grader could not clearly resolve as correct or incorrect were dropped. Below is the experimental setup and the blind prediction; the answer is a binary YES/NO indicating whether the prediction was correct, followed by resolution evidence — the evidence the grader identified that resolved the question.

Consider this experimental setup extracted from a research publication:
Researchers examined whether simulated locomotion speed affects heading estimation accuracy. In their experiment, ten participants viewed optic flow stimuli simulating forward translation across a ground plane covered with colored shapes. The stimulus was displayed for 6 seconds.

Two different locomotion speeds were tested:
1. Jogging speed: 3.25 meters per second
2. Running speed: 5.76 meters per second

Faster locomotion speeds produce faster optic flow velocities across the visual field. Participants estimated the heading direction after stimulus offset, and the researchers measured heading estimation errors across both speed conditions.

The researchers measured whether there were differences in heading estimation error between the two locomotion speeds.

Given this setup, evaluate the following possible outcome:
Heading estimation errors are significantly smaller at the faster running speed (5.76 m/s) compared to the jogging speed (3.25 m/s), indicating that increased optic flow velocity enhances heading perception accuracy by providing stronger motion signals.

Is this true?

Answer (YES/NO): NO